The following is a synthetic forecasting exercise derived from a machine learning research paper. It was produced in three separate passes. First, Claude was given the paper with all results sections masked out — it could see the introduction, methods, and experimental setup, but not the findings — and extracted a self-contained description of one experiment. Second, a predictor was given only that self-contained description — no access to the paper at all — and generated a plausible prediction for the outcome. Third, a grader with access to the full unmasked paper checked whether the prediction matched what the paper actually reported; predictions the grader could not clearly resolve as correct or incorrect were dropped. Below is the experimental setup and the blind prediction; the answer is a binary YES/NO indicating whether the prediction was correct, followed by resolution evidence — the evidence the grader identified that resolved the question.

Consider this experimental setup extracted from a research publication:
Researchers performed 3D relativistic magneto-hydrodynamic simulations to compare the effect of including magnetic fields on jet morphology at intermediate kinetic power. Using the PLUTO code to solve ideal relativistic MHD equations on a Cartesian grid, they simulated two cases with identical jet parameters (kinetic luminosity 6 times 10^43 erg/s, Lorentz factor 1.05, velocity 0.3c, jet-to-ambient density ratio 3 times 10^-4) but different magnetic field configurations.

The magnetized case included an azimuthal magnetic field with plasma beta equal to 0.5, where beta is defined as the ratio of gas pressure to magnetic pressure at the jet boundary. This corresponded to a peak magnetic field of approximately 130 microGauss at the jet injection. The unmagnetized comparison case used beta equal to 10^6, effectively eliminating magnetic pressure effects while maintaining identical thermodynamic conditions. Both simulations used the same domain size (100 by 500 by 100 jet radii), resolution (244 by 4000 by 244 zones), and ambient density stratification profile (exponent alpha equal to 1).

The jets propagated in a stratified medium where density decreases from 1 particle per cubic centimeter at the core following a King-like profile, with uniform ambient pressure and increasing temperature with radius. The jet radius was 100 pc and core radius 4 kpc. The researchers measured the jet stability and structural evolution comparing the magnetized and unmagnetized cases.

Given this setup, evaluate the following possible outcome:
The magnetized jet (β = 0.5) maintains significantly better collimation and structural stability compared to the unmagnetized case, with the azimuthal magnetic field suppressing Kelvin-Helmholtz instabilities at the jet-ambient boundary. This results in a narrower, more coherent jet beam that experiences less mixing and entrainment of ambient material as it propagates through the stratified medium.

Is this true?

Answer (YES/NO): NO